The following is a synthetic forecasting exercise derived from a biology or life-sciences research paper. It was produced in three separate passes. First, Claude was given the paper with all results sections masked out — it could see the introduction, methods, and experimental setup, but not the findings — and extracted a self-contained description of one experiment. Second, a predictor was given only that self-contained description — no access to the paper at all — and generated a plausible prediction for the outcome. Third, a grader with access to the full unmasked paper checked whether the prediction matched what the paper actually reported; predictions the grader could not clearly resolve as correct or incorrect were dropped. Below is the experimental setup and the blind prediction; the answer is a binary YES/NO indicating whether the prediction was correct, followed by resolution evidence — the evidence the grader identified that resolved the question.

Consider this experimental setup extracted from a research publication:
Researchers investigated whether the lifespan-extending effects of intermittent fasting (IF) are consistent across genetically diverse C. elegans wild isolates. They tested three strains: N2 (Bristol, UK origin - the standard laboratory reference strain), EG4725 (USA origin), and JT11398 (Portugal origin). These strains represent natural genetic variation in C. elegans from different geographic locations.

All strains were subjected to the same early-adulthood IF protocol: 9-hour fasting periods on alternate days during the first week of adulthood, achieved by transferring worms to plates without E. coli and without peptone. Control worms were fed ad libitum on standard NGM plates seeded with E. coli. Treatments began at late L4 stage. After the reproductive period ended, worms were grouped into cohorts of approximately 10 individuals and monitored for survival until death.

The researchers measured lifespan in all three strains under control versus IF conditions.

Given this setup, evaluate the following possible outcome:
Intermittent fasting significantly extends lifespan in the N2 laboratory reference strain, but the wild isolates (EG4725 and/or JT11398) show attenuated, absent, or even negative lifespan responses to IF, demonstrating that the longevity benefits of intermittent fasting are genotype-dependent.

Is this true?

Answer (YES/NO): YES